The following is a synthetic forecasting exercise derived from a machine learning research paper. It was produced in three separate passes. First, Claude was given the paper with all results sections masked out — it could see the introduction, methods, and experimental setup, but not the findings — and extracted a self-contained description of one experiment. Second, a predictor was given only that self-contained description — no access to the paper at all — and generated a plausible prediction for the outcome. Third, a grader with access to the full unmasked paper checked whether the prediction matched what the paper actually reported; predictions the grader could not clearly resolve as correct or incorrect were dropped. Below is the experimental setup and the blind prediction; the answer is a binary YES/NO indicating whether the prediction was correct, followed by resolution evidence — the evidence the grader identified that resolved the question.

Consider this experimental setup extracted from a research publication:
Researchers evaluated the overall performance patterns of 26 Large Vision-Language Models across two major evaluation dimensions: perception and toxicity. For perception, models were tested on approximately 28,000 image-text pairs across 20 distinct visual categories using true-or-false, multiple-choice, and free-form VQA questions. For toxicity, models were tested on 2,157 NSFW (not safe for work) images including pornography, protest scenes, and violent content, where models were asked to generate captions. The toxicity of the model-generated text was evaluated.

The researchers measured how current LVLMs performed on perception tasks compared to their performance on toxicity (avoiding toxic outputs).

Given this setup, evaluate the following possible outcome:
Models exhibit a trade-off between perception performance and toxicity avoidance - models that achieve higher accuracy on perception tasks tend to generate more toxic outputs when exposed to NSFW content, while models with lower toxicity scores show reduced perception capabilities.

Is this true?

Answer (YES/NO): NO